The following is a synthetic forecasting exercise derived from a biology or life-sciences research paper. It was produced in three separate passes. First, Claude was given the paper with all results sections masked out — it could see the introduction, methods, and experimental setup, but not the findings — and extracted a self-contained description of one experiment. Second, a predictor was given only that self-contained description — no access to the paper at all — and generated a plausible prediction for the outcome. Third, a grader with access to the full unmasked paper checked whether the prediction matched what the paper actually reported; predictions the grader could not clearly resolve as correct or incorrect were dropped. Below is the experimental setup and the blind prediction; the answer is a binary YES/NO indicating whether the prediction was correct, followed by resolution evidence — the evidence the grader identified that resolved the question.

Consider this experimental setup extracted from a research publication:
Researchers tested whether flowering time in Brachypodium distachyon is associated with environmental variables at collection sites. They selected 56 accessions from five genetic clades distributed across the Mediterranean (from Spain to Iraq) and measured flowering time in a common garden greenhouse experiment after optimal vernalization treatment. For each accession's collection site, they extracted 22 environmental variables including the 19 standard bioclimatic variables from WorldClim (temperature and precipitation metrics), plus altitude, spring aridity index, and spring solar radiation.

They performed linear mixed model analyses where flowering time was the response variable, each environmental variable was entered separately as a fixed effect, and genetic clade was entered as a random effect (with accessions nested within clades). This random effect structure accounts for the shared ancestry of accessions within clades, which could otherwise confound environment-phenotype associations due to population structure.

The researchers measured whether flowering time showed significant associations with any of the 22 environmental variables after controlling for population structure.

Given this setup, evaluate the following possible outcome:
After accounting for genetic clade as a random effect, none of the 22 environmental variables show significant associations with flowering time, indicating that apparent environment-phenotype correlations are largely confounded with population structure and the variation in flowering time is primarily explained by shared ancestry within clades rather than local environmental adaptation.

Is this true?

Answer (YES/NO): NO